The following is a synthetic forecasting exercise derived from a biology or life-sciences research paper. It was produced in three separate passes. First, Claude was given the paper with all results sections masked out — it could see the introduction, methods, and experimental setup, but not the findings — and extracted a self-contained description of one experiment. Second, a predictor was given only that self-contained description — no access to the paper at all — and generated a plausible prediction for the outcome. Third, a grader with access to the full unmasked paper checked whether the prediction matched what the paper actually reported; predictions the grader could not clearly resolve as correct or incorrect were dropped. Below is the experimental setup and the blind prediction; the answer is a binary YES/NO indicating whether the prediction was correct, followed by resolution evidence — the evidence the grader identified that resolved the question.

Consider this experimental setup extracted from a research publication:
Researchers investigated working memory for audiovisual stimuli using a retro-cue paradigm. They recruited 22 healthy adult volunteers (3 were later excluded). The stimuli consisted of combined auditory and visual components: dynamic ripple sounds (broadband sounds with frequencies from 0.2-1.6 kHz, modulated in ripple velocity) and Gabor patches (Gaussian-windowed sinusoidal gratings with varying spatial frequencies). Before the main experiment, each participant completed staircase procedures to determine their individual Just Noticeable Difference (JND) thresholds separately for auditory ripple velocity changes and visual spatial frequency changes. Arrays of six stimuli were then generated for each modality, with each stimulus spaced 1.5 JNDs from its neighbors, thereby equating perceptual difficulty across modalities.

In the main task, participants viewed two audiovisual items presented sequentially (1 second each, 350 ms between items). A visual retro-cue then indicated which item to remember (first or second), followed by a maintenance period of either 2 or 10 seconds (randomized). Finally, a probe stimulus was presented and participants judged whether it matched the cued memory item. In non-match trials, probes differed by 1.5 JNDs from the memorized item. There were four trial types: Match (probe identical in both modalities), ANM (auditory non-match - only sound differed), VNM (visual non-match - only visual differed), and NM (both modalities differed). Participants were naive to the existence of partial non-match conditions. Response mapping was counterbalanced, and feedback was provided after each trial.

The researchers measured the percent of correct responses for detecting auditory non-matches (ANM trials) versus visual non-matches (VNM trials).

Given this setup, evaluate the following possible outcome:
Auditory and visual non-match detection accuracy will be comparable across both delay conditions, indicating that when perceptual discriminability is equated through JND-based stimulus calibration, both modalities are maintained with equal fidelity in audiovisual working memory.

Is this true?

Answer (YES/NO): NO